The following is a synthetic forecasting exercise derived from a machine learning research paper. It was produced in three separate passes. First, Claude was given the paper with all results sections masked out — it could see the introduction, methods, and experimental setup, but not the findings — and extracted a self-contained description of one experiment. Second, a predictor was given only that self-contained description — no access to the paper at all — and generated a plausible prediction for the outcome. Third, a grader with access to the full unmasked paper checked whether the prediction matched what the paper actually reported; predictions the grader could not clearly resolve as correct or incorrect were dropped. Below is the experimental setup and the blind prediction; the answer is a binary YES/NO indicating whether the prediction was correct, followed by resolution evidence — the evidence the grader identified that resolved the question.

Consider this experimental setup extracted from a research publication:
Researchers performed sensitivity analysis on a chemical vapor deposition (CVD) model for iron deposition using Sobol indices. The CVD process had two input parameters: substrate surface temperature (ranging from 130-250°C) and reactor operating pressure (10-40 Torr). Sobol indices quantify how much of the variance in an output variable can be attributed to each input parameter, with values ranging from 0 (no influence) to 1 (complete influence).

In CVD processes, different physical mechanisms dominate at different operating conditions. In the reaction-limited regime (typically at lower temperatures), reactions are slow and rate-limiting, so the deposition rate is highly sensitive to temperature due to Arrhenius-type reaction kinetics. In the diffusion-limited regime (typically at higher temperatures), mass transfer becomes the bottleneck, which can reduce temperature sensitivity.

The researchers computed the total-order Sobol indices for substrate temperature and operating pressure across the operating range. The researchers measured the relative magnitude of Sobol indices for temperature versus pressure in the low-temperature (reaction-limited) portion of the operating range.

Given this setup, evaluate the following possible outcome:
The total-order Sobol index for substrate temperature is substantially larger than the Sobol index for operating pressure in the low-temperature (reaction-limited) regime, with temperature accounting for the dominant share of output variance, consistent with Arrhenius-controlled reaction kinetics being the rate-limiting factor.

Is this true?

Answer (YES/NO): YES